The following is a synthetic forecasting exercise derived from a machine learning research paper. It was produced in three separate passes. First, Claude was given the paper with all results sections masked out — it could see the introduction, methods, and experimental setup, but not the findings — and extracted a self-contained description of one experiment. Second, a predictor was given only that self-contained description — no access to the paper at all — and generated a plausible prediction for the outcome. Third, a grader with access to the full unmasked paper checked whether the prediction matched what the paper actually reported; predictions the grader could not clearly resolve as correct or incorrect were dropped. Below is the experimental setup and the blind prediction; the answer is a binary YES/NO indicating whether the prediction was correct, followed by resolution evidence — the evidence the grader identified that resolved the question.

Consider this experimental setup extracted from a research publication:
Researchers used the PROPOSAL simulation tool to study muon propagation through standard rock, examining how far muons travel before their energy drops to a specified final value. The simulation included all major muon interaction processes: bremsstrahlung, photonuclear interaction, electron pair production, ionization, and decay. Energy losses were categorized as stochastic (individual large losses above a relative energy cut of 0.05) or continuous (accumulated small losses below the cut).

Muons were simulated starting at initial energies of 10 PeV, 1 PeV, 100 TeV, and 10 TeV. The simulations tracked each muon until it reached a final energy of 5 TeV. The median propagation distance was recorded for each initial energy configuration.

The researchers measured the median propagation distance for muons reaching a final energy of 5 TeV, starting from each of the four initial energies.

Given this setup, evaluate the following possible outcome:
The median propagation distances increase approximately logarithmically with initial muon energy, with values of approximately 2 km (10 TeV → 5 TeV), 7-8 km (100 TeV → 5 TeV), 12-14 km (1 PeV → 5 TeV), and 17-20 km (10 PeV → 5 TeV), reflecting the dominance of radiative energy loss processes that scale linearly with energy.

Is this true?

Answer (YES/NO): NO